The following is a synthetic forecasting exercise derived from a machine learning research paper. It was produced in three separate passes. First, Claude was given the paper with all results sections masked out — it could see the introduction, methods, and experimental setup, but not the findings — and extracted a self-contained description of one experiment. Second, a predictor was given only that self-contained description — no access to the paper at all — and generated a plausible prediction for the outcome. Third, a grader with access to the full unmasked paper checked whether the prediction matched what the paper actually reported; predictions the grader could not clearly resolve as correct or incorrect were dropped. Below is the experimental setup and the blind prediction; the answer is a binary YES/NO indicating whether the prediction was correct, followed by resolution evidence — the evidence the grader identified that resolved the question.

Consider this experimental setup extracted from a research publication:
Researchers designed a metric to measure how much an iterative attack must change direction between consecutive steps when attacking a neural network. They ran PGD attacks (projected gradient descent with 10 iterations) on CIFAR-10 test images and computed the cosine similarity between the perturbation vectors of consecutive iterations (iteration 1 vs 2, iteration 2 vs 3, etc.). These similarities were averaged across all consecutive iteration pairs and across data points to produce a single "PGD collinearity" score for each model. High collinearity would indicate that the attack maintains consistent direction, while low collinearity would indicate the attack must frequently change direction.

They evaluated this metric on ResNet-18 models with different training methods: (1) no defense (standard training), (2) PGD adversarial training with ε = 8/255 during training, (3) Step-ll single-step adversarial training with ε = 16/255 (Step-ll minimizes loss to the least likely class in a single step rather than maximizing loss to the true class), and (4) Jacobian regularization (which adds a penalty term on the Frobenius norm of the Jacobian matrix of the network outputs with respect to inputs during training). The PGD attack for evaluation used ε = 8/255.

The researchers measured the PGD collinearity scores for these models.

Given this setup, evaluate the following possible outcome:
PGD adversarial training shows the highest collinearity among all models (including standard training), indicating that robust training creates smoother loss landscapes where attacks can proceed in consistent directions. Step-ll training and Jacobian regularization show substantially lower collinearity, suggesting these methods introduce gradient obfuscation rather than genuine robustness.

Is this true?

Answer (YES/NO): NO